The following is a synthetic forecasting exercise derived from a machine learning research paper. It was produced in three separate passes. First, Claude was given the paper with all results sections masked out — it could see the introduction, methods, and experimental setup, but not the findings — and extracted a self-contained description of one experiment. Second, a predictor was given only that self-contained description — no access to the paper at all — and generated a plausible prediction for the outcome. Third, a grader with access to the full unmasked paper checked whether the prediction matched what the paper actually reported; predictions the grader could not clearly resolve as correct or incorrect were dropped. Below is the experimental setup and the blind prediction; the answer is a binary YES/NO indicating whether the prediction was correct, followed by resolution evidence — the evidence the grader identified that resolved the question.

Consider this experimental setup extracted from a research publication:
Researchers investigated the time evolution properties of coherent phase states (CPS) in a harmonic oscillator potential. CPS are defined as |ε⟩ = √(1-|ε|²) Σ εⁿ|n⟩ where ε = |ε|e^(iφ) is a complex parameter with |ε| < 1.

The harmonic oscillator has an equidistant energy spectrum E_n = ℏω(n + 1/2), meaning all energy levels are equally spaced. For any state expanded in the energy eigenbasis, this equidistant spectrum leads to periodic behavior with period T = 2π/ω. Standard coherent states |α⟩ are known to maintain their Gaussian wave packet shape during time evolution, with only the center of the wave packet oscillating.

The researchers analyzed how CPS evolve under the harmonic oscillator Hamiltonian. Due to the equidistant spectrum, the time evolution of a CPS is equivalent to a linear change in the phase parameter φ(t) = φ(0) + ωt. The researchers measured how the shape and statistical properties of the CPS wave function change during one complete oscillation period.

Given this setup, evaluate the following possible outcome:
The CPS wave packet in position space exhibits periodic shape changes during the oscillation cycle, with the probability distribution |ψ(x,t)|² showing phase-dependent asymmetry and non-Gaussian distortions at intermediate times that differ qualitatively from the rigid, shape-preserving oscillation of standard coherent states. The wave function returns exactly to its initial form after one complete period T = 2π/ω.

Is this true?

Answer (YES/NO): YES